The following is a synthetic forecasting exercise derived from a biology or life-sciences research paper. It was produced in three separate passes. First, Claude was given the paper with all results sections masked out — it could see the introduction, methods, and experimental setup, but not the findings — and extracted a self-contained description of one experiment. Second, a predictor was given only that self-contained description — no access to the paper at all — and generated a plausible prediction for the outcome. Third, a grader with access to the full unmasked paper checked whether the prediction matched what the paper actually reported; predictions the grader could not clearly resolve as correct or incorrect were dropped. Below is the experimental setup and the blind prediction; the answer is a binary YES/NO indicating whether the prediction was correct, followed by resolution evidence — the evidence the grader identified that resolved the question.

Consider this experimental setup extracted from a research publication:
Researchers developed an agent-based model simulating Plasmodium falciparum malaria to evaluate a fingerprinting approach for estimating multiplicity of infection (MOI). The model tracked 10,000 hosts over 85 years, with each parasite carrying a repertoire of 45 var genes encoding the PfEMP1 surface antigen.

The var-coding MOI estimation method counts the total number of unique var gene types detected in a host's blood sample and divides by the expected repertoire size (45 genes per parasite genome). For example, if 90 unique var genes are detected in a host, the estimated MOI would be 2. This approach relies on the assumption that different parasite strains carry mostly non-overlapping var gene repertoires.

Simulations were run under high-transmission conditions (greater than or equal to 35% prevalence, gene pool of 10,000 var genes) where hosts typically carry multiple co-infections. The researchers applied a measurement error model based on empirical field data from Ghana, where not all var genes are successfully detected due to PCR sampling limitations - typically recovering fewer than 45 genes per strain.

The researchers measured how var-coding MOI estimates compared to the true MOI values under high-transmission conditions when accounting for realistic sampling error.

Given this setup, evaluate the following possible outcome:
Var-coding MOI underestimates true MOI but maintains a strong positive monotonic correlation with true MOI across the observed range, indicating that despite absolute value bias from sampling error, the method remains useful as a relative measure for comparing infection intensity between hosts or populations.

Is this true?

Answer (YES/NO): YES